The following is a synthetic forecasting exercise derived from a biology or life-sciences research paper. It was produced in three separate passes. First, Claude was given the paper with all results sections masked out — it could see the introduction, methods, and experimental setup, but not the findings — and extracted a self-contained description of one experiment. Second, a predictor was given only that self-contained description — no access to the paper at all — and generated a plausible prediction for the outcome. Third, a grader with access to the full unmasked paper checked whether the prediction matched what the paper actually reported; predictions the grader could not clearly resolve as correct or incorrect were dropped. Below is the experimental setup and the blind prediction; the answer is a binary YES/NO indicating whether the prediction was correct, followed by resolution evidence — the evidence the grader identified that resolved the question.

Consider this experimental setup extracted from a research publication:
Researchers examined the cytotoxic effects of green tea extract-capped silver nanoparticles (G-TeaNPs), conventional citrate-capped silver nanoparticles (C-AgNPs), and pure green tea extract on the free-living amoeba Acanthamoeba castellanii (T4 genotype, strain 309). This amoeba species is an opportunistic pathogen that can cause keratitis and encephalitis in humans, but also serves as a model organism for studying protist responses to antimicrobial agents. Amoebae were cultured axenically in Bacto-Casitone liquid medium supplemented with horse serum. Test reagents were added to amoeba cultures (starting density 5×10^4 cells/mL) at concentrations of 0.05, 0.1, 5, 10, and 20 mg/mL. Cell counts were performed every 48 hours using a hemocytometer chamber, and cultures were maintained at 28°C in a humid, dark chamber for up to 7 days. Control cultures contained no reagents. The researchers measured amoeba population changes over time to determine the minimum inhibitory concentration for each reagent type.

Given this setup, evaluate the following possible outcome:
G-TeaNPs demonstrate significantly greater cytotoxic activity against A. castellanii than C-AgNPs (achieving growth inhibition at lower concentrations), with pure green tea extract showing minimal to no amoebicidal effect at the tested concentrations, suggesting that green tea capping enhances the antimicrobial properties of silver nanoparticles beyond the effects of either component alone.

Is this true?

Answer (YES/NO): NO